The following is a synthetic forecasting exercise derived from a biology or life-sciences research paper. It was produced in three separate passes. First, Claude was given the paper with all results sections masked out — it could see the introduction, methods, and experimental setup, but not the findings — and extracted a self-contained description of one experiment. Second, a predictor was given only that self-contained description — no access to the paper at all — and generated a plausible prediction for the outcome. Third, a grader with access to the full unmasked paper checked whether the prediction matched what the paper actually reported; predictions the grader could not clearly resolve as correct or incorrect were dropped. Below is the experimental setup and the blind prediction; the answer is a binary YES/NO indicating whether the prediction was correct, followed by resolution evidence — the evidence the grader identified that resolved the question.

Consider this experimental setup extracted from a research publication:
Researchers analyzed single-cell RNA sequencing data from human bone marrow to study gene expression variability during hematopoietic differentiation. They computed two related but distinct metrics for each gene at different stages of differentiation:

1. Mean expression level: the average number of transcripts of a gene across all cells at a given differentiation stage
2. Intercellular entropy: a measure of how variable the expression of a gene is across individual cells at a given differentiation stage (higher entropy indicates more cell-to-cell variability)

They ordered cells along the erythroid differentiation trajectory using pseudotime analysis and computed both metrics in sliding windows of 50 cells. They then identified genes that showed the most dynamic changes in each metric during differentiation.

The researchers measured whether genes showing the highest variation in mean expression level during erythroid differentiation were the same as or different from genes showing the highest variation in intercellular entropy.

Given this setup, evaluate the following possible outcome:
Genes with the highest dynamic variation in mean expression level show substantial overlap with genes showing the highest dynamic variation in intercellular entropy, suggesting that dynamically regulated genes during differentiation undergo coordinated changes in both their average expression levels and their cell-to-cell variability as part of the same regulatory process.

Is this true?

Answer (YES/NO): NO